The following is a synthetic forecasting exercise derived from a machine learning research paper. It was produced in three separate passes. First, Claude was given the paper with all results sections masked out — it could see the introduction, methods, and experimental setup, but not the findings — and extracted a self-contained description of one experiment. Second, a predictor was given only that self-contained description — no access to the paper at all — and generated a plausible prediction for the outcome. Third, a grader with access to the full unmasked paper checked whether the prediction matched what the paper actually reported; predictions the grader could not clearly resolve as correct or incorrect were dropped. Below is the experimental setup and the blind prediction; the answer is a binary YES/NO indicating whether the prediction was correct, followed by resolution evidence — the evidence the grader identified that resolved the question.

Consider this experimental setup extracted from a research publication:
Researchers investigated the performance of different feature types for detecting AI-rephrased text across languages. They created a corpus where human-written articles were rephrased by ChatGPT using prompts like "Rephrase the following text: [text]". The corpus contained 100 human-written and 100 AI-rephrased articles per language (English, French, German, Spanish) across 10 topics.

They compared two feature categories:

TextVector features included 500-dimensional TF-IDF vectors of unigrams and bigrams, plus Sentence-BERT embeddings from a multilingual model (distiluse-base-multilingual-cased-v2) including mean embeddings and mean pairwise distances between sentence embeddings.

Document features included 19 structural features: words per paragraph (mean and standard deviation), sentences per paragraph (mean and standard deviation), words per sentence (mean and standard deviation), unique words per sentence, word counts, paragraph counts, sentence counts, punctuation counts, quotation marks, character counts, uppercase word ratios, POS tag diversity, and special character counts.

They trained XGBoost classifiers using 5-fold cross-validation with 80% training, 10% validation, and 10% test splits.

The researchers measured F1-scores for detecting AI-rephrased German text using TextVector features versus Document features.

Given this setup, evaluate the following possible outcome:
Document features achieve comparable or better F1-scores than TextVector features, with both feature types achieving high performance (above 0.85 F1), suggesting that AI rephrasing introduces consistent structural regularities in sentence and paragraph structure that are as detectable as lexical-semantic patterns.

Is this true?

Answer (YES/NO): NO